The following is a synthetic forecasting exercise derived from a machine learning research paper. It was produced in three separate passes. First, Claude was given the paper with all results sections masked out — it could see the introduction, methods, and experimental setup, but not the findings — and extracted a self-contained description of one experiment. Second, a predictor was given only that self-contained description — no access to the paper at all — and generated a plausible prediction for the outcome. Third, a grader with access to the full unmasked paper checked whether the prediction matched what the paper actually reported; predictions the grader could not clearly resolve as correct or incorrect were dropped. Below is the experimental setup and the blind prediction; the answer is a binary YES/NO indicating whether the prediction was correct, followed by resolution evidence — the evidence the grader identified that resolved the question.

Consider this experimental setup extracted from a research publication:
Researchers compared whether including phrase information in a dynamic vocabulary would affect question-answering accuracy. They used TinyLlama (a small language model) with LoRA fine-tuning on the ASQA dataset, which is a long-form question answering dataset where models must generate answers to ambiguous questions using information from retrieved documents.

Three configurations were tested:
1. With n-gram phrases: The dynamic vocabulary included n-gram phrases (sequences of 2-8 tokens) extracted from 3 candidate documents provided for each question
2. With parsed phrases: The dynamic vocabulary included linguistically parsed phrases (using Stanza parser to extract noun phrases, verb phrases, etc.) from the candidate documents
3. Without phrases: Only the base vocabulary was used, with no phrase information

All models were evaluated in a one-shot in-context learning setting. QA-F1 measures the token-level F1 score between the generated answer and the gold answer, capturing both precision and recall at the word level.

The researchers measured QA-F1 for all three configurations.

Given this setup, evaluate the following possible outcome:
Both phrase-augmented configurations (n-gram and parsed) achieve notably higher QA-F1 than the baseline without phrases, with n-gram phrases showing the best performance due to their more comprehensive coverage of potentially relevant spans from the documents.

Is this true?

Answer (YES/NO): NO